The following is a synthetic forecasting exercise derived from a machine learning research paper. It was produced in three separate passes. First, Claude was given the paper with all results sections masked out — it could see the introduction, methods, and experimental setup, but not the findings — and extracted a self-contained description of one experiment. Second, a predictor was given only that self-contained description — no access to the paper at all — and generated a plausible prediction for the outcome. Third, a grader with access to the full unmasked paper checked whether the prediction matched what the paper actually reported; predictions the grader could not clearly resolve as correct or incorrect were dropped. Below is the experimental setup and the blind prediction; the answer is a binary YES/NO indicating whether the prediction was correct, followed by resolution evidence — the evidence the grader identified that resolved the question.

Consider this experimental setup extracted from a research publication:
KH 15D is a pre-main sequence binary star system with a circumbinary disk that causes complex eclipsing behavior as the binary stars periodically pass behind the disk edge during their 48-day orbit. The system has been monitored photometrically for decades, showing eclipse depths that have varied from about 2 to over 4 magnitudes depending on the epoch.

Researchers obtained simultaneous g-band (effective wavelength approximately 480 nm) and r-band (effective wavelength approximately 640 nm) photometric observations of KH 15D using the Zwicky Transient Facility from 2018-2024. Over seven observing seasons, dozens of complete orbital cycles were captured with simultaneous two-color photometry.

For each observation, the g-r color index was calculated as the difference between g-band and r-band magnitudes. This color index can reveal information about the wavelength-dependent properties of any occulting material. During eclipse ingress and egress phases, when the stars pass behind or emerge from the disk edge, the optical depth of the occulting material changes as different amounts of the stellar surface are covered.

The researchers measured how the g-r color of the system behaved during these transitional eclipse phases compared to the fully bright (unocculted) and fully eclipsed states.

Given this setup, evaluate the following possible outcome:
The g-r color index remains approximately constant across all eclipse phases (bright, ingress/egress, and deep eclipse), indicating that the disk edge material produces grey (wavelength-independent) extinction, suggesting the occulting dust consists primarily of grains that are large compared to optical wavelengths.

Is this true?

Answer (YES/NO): NO